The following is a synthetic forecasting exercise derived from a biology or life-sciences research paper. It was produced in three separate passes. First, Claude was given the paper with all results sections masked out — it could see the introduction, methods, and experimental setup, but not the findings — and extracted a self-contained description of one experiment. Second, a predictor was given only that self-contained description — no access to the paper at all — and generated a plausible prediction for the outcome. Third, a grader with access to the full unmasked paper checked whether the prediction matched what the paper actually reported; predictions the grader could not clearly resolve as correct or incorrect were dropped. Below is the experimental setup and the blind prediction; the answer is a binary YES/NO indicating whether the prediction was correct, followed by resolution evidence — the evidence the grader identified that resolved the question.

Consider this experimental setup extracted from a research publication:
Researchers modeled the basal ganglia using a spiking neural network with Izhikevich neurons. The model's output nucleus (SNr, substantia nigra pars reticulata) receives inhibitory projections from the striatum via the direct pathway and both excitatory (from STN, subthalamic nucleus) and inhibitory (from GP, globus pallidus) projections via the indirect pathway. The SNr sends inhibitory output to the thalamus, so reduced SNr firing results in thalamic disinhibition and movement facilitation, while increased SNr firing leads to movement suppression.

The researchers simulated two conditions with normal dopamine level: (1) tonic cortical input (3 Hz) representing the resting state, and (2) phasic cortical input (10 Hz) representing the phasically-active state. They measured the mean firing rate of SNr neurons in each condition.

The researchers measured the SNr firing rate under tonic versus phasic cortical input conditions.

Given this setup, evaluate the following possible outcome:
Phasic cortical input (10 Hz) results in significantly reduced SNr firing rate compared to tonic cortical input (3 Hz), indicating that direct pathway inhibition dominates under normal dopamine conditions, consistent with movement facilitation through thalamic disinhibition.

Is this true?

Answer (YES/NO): YES